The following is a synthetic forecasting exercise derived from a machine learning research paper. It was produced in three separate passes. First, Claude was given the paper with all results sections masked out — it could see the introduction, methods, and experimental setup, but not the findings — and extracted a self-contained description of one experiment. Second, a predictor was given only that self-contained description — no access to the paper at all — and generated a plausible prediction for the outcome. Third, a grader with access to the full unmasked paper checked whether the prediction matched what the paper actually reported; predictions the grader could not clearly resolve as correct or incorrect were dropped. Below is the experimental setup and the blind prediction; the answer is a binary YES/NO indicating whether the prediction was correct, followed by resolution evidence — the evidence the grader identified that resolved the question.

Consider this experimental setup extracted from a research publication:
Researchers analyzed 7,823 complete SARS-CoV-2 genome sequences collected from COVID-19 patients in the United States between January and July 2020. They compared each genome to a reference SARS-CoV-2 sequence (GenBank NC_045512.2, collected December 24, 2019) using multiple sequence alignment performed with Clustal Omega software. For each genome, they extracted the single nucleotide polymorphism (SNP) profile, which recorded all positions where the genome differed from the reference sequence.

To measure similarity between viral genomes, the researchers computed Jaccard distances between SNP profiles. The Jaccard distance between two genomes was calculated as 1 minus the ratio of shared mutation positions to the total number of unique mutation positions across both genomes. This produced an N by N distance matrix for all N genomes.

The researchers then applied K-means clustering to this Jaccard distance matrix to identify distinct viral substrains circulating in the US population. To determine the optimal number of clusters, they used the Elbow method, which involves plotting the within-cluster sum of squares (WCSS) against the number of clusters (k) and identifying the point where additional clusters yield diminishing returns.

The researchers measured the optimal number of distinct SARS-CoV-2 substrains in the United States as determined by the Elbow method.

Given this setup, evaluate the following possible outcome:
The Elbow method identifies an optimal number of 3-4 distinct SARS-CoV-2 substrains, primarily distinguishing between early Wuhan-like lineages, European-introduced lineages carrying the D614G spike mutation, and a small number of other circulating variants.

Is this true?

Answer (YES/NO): YES